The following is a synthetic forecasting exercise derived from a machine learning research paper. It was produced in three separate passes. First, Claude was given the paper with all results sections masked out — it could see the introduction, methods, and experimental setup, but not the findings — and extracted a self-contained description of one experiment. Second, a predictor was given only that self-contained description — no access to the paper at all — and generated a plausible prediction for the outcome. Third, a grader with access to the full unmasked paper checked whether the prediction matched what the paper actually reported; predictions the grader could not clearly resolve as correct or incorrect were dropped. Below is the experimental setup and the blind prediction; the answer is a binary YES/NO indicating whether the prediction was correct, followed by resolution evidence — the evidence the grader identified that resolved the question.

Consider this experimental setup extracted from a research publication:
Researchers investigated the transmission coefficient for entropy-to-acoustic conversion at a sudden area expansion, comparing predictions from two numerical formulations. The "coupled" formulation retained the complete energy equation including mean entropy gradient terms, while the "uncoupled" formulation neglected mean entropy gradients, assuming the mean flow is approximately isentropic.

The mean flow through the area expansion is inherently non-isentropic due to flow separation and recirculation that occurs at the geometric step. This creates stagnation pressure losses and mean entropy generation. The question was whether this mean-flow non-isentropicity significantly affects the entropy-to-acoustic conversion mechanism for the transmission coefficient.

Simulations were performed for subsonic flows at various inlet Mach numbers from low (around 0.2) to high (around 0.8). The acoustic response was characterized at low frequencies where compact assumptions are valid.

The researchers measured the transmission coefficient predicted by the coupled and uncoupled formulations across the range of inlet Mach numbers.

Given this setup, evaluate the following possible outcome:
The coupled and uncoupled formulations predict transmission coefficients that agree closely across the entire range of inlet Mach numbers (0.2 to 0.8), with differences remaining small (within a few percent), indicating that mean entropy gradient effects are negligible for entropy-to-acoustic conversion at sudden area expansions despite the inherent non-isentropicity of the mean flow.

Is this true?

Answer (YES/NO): NO